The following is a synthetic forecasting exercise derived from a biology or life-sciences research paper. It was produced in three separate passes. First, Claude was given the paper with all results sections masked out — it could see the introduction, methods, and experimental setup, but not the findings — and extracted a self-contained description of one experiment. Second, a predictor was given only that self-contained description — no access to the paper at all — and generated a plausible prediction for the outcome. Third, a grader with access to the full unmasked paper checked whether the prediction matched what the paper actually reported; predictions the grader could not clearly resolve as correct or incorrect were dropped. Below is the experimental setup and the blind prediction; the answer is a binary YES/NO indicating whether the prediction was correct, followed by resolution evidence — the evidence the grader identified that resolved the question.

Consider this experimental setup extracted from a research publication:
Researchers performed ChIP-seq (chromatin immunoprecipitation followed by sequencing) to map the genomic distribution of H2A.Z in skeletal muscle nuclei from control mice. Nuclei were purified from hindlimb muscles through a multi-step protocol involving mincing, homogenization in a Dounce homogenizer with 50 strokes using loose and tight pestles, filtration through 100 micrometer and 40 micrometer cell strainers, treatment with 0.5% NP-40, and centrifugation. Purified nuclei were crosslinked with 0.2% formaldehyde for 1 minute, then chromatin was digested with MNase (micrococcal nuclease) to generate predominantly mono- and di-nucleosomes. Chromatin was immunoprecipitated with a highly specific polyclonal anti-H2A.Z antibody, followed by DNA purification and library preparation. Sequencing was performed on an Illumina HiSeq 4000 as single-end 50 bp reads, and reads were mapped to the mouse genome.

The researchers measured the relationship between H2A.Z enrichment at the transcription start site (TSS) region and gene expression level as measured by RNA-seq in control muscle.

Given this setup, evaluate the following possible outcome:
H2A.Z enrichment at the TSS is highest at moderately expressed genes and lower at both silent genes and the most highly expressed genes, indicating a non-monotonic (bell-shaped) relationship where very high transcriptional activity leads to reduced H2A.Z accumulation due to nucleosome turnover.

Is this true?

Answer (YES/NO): NO